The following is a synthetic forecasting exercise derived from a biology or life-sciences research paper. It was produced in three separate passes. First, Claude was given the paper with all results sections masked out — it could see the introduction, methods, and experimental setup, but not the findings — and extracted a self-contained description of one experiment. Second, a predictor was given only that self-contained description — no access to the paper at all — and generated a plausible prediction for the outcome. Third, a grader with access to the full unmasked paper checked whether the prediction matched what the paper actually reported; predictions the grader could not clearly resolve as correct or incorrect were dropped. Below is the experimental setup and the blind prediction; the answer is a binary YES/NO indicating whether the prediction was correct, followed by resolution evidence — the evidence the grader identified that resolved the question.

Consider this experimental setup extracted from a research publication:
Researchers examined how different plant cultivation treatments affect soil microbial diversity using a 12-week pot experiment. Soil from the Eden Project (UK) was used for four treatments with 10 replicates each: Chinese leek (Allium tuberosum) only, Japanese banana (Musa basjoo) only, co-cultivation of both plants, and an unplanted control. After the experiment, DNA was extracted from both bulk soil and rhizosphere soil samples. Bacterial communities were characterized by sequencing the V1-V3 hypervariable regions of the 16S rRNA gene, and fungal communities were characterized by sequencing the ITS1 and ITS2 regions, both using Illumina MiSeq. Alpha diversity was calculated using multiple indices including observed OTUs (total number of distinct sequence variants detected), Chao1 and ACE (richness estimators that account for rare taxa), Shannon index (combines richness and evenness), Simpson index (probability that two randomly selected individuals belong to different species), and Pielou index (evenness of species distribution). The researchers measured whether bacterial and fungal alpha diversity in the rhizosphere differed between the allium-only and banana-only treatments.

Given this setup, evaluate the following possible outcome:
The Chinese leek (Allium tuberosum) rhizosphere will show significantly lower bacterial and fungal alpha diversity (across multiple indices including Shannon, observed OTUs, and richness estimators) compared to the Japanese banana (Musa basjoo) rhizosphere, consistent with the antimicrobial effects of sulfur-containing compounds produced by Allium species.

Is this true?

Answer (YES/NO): NO